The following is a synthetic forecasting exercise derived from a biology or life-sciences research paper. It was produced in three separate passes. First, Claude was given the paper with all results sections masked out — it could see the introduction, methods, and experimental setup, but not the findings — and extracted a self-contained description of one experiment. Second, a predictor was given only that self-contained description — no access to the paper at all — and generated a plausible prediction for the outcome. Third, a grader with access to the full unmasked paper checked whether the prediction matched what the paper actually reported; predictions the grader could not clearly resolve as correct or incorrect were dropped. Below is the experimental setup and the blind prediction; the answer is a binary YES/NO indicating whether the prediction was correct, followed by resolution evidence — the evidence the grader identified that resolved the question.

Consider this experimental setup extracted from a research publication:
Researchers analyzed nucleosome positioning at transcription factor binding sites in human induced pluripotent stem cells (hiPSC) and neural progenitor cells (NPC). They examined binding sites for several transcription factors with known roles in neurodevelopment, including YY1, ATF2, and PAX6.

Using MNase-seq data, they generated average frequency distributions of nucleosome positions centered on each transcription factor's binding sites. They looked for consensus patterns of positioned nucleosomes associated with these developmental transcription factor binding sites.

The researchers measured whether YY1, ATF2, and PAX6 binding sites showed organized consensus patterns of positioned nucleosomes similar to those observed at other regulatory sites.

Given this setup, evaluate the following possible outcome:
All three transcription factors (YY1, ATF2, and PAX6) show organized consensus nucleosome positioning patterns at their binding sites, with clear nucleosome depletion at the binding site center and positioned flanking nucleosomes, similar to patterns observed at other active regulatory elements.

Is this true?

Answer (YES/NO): NO